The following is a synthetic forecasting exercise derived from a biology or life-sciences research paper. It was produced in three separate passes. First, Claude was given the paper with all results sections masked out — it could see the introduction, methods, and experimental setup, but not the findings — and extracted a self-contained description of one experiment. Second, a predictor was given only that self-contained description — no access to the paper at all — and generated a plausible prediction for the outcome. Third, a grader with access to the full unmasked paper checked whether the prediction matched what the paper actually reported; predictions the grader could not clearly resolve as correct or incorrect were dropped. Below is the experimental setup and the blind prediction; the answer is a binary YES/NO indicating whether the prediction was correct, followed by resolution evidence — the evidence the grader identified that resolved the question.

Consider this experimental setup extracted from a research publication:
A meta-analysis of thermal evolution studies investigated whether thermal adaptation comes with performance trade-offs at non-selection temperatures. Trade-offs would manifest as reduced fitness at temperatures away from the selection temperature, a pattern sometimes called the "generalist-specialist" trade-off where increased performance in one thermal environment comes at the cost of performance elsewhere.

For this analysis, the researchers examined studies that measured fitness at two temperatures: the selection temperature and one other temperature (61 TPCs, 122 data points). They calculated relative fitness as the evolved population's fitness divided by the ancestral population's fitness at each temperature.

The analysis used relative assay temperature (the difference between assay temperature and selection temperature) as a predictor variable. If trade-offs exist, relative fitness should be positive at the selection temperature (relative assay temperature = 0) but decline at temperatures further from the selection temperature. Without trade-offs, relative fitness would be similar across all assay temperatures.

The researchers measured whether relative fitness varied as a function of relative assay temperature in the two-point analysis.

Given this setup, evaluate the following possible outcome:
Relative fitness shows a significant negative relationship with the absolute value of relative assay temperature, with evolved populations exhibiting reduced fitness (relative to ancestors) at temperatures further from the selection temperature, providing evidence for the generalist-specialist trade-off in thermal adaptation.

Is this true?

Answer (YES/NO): NO